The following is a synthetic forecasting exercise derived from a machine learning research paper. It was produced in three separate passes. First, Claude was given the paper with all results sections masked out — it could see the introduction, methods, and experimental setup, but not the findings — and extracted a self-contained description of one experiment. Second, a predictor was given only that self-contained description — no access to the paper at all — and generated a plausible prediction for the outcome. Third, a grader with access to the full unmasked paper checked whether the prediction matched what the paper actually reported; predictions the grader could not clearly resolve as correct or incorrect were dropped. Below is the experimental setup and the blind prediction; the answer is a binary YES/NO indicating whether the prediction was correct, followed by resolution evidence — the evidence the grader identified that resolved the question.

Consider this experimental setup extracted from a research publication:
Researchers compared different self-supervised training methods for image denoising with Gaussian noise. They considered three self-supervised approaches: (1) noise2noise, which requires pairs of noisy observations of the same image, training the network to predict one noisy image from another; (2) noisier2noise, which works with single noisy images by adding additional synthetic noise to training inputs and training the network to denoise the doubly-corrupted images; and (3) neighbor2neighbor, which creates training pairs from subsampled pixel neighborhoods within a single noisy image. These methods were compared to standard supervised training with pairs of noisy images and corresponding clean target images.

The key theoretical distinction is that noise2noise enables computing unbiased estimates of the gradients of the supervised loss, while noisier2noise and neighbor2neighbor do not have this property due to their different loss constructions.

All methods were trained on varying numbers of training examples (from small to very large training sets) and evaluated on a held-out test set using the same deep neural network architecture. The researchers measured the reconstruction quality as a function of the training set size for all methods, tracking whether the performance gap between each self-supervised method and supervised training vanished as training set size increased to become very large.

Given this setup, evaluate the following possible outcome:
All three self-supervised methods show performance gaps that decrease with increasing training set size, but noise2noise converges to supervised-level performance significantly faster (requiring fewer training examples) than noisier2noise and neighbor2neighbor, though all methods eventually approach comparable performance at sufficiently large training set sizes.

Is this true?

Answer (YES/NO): NO